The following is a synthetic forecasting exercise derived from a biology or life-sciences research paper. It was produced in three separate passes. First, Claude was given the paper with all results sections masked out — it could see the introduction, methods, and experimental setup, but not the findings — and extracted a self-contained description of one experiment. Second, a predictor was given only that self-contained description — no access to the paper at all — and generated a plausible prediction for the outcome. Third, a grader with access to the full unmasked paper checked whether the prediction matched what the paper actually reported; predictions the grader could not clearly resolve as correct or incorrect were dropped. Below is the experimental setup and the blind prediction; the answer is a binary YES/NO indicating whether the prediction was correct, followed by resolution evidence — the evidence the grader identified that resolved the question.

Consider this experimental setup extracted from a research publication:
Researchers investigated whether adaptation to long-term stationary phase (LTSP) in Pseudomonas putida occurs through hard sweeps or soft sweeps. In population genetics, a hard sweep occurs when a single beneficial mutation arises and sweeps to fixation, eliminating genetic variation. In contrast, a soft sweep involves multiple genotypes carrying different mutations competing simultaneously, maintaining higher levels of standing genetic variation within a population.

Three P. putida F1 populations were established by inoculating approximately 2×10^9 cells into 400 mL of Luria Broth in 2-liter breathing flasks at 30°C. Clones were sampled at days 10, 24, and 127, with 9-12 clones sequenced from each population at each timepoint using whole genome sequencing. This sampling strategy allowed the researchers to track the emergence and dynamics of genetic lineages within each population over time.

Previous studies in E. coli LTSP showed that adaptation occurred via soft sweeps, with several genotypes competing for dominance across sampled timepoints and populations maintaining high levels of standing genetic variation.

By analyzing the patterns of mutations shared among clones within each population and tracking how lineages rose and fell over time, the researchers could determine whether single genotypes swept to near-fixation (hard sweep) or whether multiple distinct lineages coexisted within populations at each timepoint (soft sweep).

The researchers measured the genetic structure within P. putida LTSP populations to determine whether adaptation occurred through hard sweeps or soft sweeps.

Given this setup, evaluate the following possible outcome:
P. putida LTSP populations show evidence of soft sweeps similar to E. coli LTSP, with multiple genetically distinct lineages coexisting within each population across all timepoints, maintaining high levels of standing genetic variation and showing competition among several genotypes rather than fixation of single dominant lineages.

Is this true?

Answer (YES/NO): YES